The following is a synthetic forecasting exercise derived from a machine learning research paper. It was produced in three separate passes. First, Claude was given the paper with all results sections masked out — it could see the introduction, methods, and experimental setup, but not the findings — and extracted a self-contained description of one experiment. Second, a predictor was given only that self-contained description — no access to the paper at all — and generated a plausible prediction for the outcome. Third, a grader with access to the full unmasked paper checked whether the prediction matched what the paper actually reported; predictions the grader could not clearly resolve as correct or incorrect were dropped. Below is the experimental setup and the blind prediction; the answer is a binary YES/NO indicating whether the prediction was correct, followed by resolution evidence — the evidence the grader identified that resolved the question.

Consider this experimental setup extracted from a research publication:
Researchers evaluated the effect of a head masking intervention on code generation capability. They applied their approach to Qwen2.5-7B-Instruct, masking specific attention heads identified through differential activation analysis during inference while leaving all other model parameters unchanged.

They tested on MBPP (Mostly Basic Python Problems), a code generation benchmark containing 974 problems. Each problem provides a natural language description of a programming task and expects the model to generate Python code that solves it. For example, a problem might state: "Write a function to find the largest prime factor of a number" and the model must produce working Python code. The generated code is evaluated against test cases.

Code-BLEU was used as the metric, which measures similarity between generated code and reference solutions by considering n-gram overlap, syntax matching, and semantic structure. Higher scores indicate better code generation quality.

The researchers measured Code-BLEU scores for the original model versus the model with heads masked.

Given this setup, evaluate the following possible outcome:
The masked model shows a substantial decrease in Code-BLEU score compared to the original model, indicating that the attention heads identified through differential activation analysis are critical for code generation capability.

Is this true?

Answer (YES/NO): NO